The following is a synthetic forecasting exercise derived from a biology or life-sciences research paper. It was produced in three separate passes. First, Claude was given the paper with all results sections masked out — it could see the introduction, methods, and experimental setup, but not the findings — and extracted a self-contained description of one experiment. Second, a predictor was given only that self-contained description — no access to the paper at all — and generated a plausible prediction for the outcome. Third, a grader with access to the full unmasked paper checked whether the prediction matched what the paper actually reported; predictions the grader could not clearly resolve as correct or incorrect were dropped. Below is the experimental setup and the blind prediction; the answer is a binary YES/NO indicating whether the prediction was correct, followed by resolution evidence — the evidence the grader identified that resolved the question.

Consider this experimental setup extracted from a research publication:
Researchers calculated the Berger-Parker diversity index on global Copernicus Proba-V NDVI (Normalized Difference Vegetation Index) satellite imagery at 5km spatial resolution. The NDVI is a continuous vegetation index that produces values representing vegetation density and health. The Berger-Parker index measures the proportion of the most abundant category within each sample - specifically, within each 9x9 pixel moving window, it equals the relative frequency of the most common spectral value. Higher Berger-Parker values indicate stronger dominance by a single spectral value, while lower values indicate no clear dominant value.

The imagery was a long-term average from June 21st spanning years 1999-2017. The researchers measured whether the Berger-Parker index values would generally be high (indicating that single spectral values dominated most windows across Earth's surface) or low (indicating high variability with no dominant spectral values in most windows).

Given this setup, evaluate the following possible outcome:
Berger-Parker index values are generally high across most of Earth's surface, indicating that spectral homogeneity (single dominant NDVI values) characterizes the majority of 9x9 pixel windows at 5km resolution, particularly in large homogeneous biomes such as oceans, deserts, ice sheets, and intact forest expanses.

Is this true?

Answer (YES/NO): NO